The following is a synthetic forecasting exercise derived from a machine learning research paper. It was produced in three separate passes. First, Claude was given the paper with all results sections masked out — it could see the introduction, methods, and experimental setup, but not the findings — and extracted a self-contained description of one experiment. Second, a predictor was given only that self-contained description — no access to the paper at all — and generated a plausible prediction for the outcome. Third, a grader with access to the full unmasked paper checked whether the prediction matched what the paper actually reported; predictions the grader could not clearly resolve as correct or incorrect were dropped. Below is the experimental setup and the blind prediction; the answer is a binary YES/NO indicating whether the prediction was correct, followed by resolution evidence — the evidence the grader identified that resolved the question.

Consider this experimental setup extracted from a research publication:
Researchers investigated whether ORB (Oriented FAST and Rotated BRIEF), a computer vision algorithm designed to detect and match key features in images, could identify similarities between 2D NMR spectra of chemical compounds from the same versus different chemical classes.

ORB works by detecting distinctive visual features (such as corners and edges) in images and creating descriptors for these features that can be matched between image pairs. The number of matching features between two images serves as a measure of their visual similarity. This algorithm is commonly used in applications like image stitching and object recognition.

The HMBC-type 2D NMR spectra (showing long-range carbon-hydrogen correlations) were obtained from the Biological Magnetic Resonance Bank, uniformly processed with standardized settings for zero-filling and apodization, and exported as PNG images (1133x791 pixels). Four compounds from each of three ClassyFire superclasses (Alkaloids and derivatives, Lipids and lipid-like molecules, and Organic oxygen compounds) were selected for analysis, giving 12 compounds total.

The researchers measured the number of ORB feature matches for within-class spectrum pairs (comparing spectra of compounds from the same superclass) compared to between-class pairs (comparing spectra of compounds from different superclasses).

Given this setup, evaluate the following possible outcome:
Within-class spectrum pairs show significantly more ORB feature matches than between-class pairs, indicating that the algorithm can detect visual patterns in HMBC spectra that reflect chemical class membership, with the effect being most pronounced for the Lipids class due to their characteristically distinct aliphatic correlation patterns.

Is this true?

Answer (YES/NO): NO